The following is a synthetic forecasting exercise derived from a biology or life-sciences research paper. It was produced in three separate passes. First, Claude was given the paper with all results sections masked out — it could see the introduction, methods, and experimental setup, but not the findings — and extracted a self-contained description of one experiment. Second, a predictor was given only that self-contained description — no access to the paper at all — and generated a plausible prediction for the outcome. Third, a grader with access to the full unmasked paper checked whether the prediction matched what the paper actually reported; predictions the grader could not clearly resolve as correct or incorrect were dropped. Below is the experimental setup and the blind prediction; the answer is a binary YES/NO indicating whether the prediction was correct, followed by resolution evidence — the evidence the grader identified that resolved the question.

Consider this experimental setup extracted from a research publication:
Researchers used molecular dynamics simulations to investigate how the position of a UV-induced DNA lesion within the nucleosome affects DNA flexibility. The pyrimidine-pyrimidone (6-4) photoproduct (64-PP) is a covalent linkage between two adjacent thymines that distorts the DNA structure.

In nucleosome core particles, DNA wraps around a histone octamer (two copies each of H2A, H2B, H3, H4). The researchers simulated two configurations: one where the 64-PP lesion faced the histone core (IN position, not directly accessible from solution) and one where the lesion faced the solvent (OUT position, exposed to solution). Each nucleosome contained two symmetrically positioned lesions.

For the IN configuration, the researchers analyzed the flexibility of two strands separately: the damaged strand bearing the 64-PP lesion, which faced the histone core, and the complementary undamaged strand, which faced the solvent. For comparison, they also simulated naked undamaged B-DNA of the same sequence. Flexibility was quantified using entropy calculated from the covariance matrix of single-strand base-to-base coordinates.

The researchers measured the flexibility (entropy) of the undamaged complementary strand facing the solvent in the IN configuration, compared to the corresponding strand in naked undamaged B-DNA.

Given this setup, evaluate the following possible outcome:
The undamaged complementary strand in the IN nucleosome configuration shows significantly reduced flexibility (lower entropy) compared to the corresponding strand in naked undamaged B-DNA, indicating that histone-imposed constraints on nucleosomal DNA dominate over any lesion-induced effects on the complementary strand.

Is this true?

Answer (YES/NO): NO